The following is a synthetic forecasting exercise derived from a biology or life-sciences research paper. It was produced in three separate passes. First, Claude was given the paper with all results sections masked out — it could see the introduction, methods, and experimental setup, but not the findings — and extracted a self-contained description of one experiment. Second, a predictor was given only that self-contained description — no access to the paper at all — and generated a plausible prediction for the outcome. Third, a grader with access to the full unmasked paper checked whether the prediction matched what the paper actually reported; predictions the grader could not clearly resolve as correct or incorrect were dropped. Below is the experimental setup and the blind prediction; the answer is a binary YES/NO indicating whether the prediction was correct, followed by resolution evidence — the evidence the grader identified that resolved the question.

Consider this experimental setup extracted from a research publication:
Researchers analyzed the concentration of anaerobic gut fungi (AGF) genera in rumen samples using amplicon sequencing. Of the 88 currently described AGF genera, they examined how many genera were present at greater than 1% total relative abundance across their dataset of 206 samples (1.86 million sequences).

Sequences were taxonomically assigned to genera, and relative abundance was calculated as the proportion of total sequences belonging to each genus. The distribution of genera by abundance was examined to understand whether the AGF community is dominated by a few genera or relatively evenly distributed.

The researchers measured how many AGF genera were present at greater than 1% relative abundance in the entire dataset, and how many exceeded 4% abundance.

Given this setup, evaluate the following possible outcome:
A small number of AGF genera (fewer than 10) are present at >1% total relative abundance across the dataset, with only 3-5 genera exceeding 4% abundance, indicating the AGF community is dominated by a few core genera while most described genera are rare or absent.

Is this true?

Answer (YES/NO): NO